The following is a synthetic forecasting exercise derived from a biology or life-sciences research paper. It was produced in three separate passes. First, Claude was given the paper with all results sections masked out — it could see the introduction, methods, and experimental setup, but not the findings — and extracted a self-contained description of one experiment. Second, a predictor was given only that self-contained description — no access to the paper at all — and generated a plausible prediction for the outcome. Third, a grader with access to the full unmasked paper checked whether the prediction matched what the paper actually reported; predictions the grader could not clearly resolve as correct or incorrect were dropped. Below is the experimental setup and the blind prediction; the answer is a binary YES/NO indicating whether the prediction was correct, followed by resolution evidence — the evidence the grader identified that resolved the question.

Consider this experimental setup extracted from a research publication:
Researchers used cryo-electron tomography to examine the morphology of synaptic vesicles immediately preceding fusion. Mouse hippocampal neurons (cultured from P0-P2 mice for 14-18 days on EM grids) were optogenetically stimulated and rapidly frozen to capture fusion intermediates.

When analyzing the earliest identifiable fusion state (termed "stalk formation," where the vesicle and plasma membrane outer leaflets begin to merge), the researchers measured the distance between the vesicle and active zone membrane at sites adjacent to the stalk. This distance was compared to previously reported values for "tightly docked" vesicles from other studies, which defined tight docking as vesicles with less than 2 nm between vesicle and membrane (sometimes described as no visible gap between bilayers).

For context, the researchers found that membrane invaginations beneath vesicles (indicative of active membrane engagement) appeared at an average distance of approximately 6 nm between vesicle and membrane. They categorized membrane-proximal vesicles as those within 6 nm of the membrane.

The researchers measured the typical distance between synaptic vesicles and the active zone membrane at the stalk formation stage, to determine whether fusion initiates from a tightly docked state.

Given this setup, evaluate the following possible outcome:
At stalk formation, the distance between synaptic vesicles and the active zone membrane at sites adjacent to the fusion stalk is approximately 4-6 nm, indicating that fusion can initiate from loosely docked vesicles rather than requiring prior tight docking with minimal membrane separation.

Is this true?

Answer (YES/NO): YES